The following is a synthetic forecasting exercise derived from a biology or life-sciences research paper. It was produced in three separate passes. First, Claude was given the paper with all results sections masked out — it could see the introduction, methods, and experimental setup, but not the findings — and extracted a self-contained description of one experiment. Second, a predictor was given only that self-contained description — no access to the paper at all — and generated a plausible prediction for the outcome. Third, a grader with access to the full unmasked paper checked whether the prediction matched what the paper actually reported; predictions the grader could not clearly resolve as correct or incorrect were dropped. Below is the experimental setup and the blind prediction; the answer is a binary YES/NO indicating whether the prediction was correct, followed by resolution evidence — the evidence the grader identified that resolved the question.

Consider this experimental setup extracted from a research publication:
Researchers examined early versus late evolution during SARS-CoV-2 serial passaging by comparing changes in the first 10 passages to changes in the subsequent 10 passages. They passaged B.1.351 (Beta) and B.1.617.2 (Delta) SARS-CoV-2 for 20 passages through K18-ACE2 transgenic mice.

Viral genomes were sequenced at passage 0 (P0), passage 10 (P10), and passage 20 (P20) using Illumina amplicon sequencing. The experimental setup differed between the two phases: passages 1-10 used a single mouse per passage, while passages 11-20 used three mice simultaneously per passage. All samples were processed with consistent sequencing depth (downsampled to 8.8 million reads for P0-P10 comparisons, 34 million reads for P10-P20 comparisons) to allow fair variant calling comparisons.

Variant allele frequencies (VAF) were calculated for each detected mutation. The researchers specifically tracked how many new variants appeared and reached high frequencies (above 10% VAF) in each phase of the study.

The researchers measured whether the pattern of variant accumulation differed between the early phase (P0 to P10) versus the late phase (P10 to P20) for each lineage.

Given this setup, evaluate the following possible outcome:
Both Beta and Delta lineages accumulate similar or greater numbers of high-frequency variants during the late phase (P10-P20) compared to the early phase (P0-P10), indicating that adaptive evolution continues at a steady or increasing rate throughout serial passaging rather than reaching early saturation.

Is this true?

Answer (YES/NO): YES